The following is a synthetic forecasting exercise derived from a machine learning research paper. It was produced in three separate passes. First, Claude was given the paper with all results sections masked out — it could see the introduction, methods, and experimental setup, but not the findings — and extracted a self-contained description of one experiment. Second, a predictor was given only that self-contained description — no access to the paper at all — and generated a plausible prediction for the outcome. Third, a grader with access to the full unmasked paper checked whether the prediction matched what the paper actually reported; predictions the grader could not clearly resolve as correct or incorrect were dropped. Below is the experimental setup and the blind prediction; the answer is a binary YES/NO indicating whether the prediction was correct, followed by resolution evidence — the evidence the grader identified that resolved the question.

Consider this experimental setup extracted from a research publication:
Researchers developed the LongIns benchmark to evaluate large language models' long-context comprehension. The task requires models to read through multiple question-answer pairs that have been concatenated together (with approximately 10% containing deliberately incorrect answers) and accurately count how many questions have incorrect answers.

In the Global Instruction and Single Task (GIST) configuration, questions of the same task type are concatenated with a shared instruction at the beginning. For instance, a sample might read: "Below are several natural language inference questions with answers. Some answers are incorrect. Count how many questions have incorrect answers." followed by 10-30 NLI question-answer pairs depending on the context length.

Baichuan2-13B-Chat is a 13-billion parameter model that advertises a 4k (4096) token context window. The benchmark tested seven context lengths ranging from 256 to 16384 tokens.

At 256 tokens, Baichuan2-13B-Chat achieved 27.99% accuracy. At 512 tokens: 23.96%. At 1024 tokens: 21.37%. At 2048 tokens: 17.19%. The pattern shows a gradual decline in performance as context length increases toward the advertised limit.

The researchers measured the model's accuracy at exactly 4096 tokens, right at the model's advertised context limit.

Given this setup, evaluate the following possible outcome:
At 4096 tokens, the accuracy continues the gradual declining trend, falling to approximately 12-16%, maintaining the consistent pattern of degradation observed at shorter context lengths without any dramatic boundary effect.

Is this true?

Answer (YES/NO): NO